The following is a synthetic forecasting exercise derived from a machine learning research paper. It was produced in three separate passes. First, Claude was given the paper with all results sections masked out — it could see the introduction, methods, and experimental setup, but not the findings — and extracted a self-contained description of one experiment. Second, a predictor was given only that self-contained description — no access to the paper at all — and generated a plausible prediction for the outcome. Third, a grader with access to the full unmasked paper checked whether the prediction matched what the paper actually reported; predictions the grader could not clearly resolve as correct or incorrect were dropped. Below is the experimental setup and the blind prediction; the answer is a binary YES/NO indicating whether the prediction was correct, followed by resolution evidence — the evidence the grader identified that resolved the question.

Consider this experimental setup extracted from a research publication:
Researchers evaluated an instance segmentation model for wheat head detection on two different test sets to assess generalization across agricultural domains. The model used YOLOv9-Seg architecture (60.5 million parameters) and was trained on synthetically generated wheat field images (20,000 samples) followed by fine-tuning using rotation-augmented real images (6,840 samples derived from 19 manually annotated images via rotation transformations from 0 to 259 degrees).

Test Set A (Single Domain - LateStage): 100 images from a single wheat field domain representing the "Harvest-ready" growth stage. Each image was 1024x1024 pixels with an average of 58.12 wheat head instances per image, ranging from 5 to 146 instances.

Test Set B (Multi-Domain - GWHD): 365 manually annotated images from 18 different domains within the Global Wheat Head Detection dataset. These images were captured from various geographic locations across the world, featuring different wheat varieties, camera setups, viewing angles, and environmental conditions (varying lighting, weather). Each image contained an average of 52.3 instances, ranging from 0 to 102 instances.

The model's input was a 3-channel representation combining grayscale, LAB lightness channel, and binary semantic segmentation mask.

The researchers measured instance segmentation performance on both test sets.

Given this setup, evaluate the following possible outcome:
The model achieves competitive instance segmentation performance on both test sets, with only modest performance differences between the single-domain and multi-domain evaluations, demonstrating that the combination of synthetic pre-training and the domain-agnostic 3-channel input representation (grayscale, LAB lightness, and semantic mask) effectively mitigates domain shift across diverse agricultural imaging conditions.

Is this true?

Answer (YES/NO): YES